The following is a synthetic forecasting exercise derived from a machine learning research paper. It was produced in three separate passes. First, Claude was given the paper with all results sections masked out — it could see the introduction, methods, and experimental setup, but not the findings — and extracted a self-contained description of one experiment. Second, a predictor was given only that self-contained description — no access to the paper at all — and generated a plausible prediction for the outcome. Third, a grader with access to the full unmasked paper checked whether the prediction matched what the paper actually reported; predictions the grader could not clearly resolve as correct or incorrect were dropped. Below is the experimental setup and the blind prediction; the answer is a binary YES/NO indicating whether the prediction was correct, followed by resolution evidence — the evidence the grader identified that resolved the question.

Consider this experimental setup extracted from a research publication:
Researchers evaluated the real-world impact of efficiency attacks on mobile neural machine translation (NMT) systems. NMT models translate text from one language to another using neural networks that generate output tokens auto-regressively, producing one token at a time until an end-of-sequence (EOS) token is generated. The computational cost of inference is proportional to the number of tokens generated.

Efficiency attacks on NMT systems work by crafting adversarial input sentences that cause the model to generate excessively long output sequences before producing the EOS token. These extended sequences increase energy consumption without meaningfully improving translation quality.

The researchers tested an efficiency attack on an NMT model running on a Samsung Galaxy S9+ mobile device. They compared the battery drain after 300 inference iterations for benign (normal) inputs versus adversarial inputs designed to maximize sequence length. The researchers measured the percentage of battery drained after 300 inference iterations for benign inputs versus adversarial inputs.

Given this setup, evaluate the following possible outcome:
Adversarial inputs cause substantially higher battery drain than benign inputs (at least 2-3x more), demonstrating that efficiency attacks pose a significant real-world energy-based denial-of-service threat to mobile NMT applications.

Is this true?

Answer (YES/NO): YES